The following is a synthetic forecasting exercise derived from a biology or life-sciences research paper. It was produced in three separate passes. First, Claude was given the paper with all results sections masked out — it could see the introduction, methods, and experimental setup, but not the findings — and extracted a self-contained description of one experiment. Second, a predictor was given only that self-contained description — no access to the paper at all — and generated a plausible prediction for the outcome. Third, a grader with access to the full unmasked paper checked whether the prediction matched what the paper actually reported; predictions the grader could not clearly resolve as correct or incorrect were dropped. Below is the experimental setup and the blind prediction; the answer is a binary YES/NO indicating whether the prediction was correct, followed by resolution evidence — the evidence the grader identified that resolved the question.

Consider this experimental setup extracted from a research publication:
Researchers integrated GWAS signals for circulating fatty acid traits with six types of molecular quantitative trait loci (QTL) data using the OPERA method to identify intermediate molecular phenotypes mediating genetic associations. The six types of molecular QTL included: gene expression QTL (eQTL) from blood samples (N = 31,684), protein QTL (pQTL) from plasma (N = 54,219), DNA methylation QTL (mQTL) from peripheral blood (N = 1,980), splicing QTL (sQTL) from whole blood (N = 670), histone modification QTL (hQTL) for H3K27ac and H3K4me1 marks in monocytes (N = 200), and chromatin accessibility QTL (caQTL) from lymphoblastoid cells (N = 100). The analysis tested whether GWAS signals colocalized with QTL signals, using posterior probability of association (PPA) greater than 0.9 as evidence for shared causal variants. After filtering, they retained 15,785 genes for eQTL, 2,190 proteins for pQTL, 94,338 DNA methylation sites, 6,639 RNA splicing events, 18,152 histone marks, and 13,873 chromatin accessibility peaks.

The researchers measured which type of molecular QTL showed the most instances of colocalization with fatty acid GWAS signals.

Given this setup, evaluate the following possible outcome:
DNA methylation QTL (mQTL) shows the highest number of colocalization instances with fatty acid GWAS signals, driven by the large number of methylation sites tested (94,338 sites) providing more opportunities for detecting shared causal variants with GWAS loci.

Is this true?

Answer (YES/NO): YES